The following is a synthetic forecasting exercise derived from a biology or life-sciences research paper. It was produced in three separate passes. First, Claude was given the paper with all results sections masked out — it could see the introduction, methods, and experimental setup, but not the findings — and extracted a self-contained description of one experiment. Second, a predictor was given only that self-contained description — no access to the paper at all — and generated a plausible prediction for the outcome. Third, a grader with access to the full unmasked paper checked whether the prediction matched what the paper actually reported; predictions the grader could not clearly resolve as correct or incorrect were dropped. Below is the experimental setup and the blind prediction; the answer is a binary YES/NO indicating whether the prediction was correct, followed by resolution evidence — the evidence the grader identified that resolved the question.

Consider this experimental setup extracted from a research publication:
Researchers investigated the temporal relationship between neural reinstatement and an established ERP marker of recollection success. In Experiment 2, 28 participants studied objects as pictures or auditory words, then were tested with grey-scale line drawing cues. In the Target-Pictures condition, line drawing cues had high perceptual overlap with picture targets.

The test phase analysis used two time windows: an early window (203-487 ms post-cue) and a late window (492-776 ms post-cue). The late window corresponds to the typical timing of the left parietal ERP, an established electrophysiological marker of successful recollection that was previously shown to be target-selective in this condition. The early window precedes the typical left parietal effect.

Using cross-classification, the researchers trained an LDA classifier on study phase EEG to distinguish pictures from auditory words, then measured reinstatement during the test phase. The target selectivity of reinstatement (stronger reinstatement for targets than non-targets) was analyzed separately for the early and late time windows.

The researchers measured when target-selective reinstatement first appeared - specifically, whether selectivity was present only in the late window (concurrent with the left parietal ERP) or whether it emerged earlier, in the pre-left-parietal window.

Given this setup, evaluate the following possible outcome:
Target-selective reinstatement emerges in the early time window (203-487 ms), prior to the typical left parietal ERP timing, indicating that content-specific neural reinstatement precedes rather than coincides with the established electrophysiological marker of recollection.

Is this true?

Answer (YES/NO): YES